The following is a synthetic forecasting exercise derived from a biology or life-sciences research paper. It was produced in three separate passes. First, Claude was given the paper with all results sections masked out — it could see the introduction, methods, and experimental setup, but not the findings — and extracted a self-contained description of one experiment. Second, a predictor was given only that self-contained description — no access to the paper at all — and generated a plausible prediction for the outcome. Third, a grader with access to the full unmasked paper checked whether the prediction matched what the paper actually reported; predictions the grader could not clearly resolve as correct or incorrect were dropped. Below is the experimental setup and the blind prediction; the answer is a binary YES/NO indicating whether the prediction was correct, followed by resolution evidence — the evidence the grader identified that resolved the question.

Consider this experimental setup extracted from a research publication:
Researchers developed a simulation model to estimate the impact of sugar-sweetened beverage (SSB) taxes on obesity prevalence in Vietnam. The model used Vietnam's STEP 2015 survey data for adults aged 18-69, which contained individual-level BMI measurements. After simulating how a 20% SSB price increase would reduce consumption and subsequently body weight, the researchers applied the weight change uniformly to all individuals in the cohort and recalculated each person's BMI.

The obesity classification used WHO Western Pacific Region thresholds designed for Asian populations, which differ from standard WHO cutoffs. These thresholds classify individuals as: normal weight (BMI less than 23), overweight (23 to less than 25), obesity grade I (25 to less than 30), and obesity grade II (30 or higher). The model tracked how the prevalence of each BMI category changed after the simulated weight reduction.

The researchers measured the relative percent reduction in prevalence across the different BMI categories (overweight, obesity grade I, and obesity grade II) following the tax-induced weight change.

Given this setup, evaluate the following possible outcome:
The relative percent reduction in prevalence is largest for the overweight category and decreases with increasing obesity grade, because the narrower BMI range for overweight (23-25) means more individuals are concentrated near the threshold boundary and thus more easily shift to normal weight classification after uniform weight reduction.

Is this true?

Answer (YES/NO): YES